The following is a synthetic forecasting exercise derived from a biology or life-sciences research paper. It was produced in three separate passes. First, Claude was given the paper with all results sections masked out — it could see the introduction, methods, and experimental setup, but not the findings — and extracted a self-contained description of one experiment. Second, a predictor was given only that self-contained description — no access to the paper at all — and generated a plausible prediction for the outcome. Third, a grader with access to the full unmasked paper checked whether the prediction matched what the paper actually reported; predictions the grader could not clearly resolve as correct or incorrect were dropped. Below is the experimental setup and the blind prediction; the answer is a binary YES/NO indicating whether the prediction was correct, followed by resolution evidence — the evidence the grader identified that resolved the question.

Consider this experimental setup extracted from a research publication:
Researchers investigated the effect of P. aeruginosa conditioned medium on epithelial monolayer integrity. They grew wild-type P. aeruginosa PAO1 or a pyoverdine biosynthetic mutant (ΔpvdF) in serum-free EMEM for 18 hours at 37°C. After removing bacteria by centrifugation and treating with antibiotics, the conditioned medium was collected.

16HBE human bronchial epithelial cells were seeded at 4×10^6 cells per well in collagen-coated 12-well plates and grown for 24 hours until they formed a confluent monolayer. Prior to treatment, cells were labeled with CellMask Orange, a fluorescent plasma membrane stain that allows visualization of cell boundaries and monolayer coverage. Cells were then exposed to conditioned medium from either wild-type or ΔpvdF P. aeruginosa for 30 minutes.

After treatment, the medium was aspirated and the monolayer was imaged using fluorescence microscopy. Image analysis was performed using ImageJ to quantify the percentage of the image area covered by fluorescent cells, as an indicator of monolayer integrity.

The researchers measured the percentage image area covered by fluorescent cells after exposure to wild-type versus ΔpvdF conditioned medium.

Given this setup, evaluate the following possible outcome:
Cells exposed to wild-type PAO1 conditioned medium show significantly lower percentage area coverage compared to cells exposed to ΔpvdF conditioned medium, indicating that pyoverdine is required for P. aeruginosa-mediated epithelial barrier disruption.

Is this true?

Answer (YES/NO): YES